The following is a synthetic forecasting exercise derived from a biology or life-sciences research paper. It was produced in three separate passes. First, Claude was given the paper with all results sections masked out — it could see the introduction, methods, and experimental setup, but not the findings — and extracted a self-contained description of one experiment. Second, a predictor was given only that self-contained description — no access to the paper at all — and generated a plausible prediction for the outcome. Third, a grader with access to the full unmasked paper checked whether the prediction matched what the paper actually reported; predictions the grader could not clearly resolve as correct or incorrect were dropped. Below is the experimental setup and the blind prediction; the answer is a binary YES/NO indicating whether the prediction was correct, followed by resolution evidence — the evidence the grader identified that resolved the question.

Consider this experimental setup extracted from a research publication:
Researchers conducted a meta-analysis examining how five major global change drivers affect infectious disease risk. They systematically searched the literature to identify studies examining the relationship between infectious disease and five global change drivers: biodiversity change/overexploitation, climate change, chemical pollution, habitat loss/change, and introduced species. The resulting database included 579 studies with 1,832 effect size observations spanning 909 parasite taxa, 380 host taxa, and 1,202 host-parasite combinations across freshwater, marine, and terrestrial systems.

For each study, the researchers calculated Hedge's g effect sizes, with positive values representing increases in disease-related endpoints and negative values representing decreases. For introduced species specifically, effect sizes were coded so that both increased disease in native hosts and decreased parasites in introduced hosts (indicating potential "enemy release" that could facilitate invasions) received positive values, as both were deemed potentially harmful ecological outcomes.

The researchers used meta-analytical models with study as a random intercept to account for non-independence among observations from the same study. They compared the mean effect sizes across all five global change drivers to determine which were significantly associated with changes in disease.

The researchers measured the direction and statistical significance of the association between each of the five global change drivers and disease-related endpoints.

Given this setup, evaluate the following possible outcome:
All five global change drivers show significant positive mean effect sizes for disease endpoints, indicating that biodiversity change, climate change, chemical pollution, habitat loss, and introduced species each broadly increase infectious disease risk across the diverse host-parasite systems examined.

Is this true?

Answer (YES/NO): NO